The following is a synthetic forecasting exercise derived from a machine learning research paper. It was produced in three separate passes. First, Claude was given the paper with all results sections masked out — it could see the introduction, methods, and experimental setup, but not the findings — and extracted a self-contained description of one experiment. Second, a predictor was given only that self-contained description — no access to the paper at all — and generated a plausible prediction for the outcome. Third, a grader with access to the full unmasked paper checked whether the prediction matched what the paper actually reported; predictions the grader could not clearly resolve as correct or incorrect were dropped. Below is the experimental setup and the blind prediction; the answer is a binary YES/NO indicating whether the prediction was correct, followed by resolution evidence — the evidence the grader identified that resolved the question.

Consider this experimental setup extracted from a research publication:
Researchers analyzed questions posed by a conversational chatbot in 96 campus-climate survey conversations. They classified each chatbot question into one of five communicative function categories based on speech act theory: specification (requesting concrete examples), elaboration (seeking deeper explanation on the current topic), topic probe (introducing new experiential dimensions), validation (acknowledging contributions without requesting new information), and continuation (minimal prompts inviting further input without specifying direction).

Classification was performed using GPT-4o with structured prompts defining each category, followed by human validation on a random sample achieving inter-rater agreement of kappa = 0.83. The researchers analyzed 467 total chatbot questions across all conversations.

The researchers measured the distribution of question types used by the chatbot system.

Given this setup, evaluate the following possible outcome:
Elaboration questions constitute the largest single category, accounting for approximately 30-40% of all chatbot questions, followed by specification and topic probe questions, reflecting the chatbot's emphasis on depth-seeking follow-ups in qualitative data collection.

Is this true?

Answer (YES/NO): NO